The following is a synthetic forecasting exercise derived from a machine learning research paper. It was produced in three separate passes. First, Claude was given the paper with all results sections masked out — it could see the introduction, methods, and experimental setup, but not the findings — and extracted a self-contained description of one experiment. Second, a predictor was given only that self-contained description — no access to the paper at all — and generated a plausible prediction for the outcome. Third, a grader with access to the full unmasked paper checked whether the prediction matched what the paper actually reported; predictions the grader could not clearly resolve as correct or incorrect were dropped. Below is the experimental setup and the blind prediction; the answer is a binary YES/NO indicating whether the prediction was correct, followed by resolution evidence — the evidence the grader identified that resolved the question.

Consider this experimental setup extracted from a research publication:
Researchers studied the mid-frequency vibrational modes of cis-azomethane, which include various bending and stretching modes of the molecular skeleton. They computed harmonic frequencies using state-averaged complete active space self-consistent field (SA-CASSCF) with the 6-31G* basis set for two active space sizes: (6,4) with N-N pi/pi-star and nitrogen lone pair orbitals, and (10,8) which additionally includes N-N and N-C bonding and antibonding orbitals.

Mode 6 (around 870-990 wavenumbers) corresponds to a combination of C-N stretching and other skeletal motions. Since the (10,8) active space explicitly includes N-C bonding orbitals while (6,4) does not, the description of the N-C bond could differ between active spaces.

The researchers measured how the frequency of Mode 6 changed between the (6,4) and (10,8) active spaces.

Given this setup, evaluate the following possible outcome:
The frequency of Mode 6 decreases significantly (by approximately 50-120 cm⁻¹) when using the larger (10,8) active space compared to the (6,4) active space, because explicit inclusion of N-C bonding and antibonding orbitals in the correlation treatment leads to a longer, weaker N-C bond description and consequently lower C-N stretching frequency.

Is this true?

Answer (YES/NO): YES